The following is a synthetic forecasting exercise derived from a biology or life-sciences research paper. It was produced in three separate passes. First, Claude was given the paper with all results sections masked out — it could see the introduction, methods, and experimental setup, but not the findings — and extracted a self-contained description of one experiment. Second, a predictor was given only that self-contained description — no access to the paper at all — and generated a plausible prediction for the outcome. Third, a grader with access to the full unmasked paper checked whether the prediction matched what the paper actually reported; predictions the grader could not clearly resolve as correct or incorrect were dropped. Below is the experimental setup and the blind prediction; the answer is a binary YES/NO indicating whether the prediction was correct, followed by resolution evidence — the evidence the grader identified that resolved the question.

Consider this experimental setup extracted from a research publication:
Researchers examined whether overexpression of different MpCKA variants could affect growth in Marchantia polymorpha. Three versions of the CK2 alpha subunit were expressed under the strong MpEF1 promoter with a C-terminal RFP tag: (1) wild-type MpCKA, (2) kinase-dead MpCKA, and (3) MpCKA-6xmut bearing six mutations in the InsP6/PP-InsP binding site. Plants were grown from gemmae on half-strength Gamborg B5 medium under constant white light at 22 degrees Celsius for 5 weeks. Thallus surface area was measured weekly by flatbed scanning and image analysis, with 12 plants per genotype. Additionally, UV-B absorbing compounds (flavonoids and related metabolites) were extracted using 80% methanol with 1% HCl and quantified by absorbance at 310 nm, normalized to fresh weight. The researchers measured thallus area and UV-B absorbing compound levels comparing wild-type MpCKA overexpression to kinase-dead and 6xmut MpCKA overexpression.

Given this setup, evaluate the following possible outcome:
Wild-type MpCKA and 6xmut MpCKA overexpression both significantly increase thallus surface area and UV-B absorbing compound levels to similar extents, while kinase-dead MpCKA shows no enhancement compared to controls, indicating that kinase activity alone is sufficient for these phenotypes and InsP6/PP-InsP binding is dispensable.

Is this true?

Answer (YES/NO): NO